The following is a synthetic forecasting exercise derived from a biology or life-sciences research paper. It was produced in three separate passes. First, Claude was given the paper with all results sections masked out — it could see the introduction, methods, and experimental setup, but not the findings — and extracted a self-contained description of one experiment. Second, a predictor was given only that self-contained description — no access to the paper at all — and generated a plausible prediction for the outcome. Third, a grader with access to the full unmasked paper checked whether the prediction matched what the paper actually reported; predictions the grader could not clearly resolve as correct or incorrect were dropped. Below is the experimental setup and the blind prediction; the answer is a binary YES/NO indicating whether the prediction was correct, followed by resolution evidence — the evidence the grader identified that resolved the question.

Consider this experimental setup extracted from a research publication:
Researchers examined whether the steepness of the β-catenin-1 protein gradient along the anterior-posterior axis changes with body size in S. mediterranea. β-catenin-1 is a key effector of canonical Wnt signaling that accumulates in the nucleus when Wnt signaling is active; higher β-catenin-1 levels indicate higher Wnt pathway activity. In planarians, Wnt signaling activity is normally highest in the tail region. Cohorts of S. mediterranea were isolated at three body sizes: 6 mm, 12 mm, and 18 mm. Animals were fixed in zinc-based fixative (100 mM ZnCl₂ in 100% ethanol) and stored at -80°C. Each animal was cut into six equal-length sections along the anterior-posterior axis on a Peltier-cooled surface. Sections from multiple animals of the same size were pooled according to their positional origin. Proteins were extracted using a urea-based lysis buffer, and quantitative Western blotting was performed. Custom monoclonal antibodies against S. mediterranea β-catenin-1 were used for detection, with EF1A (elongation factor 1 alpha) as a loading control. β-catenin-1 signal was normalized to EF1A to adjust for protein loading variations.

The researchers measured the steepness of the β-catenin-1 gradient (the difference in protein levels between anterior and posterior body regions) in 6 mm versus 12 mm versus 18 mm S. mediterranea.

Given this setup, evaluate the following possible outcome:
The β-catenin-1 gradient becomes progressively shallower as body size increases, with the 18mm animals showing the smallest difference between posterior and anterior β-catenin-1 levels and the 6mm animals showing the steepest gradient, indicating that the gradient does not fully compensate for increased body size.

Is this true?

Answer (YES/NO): YES